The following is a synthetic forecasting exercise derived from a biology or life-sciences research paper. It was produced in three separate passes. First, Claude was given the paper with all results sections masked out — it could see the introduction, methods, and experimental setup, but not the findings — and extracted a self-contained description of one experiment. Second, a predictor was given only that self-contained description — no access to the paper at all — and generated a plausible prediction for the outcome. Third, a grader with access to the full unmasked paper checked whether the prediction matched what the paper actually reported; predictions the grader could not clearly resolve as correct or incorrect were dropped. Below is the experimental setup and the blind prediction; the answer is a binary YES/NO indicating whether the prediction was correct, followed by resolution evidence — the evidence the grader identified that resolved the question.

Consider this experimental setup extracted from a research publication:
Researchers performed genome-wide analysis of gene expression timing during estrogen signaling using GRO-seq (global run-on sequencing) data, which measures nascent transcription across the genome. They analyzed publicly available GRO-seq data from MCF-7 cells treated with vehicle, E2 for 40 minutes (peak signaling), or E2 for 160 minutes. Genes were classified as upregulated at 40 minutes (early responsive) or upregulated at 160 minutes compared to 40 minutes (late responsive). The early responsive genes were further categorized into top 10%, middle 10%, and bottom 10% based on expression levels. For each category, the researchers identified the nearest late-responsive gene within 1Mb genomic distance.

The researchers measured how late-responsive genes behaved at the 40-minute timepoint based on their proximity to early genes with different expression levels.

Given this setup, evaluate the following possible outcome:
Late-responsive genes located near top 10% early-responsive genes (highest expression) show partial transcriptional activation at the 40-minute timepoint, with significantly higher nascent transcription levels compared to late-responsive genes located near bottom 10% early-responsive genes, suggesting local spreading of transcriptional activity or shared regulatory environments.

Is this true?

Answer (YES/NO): NO